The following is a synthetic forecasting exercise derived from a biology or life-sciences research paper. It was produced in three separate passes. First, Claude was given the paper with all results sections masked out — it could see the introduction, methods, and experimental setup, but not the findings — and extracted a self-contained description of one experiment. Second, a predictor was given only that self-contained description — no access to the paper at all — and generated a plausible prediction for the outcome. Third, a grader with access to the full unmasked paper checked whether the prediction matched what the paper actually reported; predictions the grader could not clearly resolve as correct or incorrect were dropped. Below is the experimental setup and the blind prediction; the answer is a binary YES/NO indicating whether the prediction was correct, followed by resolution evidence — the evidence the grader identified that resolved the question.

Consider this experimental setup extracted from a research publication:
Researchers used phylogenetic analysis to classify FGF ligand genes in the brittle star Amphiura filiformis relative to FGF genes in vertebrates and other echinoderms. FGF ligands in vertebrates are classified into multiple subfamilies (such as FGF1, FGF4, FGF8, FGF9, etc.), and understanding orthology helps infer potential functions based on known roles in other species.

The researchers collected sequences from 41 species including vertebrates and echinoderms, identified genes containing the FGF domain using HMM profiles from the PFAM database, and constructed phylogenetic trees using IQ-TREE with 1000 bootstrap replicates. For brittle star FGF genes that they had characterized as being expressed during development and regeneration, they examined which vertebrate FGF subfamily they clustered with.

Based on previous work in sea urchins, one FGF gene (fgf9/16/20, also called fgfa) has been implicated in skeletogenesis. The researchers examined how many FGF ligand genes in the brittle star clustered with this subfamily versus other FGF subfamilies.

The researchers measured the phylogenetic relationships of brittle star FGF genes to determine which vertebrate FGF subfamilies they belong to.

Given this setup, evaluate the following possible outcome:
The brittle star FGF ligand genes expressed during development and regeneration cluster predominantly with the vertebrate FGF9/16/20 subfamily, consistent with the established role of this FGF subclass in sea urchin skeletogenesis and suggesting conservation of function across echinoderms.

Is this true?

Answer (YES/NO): NO